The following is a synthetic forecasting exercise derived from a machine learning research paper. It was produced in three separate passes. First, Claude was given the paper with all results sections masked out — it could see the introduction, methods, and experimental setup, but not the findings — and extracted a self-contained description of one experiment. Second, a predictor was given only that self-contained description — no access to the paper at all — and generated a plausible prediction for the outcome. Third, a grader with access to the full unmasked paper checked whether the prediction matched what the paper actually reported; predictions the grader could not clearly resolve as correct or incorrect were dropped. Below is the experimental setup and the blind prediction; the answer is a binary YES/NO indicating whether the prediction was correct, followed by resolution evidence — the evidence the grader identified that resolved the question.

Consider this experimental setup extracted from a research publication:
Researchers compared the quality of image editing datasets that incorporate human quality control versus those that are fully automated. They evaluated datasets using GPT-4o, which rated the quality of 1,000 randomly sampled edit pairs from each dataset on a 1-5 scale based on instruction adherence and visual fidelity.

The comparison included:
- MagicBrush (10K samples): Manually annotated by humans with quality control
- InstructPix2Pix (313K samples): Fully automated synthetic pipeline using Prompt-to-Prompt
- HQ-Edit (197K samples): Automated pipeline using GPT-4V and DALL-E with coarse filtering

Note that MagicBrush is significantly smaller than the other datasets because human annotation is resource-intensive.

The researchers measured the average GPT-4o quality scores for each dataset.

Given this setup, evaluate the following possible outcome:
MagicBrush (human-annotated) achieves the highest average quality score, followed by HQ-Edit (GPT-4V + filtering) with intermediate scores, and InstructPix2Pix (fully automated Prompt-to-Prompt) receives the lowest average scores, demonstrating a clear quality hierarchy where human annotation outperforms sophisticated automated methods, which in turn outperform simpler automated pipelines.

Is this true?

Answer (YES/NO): NO